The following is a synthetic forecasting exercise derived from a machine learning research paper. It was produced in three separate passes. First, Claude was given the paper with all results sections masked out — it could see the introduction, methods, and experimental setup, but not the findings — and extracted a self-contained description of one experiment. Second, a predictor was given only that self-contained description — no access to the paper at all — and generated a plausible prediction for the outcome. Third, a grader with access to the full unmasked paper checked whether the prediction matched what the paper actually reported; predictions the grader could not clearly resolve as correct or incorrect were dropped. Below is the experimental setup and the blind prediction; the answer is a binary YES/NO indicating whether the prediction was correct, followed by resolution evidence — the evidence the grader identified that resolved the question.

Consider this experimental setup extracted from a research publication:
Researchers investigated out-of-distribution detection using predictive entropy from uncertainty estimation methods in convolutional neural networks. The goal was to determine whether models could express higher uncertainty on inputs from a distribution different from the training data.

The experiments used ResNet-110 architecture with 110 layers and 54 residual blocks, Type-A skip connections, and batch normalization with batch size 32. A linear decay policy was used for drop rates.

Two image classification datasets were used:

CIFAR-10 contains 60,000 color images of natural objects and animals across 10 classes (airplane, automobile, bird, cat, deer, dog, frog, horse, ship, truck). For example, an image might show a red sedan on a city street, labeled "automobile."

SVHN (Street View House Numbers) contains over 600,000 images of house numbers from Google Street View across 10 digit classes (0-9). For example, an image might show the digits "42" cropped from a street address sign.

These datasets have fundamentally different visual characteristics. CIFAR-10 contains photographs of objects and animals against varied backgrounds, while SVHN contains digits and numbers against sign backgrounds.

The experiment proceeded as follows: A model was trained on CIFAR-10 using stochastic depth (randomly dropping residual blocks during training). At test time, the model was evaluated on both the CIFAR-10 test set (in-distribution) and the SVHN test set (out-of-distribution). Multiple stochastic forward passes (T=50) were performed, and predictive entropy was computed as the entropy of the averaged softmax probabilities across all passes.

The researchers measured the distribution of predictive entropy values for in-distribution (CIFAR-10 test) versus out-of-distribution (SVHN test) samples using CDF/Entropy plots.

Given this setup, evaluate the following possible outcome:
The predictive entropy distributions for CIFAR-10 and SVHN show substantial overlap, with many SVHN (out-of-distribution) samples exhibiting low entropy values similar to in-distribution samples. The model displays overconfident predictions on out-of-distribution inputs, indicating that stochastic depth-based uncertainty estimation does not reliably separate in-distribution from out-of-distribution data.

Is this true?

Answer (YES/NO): NO